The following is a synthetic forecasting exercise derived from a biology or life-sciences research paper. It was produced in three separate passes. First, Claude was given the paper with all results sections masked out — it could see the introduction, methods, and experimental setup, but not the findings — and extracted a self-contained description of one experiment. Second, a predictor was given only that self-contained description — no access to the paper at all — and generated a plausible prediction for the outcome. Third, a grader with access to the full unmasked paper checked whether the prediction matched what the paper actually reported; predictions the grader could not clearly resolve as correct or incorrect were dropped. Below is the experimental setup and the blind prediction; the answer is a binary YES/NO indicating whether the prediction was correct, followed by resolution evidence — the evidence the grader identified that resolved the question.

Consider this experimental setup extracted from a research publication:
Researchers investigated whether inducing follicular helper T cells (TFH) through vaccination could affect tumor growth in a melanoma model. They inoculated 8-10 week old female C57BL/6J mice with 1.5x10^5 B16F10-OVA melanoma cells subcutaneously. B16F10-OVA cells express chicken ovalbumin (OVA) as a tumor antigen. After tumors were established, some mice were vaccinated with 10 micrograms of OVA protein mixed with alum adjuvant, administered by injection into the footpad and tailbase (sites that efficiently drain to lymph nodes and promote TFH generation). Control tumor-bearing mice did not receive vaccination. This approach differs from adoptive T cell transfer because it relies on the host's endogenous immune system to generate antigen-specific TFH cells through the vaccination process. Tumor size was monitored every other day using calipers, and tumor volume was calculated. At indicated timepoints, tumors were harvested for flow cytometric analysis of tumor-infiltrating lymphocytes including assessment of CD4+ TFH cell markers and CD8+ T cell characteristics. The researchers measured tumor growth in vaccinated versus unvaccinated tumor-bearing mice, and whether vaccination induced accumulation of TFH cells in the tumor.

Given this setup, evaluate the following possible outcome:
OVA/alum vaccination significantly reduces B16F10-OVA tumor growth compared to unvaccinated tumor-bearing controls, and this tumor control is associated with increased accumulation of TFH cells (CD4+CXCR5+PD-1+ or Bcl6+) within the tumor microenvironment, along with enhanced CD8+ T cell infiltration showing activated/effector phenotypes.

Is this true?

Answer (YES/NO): NO